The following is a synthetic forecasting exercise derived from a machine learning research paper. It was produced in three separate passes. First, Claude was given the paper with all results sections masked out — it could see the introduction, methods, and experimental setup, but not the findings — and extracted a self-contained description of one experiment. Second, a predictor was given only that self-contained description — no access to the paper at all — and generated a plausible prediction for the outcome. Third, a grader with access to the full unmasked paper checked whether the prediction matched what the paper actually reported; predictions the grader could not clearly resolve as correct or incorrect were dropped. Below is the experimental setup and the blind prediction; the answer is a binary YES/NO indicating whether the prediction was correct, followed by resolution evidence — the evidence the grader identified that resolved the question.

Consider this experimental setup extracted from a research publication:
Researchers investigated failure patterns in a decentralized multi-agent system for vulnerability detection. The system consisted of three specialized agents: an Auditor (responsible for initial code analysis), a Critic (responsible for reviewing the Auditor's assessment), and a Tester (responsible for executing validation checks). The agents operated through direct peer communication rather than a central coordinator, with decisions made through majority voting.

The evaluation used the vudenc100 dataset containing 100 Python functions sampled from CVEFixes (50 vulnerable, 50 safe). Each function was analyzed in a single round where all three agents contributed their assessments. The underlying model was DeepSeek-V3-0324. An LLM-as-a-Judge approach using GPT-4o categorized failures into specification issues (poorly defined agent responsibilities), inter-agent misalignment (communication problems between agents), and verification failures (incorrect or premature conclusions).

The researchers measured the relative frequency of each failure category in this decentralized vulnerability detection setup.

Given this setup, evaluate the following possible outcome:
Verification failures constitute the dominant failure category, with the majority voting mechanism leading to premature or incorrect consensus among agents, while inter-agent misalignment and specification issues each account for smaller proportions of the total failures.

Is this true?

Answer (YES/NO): YES